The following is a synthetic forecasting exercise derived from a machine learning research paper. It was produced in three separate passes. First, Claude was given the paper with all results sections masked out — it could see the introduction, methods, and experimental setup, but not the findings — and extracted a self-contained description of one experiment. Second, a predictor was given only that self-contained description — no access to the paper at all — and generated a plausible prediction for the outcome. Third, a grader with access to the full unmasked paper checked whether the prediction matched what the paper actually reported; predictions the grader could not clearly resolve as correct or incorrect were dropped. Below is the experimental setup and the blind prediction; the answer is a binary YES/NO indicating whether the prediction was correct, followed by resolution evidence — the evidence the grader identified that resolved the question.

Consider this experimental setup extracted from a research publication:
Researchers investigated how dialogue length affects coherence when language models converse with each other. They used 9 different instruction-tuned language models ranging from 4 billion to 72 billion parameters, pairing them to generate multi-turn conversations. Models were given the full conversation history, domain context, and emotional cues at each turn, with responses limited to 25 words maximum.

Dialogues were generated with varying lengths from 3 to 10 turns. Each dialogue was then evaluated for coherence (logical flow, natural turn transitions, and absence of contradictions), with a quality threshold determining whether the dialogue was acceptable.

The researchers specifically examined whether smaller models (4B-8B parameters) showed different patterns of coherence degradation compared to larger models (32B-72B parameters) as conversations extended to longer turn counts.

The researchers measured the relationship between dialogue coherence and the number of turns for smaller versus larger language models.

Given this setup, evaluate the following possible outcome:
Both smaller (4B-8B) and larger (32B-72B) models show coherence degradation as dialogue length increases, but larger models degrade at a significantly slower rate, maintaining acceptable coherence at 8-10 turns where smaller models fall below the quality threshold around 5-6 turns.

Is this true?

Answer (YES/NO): NO